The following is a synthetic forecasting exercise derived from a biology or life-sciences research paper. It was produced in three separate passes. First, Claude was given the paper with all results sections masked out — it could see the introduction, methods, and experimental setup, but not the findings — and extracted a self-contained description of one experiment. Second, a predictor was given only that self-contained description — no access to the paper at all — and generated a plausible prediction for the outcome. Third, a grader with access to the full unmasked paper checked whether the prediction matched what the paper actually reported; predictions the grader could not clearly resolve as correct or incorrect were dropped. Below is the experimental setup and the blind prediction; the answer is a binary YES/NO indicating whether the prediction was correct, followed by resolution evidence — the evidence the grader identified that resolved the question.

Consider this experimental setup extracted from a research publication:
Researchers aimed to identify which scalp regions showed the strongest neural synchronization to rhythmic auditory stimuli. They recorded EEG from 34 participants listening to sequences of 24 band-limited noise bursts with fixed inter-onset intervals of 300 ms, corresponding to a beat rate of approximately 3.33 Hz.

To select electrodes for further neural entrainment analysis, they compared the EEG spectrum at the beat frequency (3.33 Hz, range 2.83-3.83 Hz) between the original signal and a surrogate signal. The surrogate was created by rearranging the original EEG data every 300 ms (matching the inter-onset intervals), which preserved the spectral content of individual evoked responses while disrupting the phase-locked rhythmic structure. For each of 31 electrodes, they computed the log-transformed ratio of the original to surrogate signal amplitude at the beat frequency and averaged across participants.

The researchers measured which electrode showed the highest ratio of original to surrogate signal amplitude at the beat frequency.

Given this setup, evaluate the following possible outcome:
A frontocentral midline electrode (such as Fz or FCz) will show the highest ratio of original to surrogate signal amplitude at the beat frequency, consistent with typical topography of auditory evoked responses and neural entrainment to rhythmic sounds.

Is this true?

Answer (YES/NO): NO